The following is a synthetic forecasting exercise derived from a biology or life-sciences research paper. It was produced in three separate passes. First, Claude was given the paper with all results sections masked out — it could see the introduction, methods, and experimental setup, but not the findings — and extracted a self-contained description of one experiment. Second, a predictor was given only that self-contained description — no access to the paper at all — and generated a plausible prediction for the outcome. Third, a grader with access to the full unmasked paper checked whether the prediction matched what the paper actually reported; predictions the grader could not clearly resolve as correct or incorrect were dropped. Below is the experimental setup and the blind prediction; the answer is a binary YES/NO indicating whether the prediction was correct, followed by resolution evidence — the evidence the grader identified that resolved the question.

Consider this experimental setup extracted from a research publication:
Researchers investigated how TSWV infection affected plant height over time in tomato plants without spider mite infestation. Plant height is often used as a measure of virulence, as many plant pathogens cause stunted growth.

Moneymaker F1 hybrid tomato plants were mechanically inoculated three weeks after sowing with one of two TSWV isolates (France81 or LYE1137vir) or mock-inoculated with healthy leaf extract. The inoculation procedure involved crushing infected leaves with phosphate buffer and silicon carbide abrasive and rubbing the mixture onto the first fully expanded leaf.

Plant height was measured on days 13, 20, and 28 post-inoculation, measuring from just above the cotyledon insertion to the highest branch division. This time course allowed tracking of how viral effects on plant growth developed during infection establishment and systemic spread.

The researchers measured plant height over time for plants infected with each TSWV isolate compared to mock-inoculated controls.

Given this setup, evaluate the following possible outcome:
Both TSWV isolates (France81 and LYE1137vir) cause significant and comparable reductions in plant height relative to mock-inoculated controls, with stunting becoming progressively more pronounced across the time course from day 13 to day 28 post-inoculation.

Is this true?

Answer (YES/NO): NO